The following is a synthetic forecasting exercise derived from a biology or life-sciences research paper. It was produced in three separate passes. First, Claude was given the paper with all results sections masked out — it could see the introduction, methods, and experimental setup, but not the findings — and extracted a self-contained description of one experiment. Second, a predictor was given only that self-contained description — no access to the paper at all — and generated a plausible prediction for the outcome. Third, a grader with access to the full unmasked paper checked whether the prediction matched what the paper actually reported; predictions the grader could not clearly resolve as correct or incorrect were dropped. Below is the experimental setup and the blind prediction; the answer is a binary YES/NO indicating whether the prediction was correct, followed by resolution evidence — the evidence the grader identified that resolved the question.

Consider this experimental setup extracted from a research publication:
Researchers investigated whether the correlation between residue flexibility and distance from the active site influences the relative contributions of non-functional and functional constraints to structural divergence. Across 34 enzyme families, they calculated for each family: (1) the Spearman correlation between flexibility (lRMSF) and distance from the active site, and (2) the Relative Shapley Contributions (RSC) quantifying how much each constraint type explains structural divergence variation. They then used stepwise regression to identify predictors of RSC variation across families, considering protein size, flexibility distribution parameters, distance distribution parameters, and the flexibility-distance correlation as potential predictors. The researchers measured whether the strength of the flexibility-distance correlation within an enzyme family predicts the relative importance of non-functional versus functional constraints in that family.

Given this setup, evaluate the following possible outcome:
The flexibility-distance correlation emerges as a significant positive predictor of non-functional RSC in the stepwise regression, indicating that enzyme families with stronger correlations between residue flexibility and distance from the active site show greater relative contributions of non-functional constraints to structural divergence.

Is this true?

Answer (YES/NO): NO